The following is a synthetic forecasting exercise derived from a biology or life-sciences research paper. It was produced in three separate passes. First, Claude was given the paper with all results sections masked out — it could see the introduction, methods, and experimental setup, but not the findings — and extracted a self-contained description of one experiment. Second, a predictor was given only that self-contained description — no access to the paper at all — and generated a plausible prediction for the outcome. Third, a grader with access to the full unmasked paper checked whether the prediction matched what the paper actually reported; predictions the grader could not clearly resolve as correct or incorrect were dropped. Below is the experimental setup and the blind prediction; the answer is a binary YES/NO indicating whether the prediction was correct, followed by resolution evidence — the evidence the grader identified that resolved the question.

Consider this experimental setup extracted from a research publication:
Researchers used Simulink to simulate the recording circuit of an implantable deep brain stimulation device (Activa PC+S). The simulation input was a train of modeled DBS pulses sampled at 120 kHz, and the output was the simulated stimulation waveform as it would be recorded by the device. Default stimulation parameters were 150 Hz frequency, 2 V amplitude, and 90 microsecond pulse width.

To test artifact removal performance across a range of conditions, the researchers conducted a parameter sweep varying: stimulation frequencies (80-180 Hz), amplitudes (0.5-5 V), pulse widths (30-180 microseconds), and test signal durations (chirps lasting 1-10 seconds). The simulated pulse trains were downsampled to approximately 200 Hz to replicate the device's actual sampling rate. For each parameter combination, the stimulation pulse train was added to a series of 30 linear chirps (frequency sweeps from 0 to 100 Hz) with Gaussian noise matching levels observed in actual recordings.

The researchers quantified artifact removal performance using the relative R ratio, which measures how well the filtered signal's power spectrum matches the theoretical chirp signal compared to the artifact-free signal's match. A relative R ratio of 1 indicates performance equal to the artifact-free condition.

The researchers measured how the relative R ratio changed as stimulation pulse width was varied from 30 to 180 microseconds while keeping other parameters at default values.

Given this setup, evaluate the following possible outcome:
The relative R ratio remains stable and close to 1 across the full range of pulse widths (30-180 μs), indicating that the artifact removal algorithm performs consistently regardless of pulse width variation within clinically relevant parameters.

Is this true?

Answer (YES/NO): YES